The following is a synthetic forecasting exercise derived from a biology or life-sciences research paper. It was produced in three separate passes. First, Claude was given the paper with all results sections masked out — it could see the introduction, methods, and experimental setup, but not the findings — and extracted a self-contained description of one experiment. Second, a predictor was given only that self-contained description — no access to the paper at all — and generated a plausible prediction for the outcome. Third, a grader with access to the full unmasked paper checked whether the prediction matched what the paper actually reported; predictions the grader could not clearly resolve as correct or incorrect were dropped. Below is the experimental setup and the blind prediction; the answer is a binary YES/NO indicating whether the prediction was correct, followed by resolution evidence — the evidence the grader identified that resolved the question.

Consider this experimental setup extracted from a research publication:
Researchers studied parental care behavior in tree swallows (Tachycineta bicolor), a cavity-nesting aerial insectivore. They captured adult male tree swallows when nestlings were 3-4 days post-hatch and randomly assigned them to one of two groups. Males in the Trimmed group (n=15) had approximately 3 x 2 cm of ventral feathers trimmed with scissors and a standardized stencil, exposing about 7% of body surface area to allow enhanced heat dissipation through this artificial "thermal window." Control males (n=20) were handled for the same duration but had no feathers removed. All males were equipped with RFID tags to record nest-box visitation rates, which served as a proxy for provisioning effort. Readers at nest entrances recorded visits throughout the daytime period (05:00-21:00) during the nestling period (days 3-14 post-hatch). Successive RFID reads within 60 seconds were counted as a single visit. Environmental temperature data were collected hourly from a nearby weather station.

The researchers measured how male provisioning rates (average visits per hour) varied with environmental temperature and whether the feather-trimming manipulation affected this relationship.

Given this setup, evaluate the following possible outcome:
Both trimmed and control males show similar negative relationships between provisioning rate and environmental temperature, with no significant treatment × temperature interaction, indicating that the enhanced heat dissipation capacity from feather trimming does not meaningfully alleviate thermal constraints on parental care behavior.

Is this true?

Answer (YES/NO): NO